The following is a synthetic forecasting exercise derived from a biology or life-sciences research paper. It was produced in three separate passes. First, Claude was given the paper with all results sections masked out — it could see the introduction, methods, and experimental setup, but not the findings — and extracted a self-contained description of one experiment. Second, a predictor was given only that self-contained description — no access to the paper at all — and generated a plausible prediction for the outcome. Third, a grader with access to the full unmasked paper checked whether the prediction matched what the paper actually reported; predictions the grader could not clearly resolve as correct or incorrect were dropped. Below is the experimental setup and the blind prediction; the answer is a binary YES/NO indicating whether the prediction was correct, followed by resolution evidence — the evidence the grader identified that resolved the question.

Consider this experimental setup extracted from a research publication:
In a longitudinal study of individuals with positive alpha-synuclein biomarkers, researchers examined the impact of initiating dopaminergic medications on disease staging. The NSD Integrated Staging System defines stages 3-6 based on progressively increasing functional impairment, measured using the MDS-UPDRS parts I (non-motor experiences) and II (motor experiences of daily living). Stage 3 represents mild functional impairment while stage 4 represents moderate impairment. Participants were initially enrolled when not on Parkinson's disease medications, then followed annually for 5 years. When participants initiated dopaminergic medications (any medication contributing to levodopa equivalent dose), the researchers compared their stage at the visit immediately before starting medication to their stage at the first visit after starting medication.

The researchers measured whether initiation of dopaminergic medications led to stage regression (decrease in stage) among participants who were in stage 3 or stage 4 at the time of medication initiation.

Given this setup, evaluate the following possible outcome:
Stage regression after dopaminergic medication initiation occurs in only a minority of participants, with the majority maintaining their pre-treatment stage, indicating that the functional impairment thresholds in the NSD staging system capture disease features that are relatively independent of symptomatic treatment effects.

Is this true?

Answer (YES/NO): NO